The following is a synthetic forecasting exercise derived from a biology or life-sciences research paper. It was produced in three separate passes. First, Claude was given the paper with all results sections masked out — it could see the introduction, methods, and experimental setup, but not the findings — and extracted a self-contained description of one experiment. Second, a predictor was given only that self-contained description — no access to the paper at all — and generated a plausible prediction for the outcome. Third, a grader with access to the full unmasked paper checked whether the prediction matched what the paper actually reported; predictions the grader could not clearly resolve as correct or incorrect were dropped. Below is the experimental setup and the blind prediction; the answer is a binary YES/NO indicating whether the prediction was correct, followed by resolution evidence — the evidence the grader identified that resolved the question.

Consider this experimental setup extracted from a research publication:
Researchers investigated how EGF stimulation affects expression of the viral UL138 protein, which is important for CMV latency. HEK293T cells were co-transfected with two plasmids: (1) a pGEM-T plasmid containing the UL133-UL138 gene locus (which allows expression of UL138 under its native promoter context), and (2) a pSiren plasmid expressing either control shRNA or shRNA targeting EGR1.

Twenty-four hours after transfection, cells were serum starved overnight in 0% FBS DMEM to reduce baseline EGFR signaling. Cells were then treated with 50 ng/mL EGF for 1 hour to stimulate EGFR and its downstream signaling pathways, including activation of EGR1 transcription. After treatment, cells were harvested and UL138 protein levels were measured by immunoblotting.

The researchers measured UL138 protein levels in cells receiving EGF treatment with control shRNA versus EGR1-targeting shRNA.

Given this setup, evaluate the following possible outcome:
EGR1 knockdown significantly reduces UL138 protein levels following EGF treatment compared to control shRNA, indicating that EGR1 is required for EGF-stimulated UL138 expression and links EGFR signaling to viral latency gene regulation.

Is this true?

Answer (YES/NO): YES